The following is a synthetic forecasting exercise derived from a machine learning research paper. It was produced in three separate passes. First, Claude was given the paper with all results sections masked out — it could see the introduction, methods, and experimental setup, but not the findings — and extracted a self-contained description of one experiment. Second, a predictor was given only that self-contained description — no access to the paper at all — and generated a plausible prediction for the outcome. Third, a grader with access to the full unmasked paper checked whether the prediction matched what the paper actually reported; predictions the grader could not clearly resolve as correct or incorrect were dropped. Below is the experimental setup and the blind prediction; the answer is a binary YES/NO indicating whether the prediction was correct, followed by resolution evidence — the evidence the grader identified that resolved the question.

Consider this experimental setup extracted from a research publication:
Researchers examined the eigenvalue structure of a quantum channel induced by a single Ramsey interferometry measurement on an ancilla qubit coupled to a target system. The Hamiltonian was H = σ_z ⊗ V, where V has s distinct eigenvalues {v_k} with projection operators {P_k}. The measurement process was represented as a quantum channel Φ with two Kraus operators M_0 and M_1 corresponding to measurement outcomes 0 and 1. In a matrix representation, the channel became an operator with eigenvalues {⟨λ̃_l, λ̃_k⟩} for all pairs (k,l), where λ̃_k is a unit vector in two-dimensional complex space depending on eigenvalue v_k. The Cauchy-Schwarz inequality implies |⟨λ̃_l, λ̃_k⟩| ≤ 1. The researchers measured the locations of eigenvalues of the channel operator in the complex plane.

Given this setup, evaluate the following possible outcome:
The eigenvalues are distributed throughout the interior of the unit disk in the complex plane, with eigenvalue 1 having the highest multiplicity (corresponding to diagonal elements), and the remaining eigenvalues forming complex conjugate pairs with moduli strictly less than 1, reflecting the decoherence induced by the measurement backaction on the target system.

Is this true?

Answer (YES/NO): NO